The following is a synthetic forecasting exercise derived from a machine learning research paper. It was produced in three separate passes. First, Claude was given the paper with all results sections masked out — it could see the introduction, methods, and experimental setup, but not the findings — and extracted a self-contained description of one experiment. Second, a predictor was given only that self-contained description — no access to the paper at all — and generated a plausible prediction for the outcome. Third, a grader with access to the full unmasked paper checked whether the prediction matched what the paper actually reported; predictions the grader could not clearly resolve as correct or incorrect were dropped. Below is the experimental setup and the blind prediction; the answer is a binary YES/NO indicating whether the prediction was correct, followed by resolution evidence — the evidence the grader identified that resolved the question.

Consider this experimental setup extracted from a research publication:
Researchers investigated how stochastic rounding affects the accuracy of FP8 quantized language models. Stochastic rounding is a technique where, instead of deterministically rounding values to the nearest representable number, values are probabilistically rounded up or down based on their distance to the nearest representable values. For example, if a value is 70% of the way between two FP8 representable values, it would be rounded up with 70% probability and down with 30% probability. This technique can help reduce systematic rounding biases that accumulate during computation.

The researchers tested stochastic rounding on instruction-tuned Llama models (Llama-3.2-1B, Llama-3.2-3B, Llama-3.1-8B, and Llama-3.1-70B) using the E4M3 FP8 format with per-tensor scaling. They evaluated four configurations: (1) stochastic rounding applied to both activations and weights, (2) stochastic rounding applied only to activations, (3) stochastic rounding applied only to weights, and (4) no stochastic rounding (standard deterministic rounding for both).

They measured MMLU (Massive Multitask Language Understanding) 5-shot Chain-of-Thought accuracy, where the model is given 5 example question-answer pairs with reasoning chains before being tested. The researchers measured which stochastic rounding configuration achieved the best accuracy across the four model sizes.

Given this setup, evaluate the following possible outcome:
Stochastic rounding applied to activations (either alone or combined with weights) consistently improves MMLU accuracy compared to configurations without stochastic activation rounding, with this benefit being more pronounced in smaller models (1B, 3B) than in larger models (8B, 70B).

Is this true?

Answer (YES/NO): NO